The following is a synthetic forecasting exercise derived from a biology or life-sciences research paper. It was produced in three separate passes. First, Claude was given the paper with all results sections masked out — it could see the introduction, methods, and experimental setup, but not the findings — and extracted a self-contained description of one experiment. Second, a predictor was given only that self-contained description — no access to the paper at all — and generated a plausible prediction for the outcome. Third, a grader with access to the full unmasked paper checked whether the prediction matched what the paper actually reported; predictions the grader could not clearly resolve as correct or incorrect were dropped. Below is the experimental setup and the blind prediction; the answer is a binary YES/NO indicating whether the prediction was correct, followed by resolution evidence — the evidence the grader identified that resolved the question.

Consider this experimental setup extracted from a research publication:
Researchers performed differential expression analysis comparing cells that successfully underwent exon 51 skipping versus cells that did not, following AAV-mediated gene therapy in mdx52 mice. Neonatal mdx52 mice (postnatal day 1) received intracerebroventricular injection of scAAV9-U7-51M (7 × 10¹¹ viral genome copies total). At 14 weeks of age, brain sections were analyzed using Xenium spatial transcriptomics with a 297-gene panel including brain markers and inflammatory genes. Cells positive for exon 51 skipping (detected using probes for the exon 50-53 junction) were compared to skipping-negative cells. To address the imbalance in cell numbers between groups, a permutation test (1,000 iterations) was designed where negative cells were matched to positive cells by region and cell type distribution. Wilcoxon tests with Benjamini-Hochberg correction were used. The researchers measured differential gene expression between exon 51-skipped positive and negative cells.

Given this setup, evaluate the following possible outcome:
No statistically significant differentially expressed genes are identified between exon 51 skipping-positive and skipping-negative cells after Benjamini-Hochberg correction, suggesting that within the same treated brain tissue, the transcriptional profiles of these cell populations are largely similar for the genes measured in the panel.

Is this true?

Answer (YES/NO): NO